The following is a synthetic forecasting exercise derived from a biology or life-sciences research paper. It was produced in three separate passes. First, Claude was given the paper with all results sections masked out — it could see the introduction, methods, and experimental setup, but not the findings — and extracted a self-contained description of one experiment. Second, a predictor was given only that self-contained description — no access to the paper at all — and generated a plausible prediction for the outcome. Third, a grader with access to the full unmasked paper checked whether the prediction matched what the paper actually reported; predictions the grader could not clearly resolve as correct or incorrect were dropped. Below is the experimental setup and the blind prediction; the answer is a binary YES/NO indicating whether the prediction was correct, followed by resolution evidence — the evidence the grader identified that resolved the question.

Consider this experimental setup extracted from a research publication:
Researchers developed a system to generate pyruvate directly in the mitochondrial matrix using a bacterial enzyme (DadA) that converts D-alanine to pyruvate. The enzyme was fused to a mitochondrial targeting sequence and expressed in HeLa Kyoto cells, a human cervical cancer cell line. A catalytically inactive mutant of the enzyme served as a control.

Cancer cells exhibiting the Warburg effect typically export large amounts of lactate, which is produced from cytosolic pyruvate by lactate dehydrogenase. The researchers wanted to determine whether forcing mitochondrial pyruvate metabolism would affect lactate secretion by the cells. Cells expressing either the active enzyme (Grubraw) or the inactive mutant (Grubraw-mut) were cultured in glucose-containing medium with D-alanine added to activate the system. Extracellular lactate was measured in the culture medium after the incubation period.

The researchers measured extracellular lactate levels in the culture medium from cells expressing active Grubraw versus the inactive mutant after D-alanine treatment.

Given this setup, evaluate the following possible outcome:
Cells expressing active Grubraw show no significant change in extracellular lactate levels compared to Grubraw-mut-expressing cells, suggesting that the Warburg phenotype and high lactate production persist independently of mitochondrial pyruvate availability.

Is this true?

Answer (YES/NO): YES